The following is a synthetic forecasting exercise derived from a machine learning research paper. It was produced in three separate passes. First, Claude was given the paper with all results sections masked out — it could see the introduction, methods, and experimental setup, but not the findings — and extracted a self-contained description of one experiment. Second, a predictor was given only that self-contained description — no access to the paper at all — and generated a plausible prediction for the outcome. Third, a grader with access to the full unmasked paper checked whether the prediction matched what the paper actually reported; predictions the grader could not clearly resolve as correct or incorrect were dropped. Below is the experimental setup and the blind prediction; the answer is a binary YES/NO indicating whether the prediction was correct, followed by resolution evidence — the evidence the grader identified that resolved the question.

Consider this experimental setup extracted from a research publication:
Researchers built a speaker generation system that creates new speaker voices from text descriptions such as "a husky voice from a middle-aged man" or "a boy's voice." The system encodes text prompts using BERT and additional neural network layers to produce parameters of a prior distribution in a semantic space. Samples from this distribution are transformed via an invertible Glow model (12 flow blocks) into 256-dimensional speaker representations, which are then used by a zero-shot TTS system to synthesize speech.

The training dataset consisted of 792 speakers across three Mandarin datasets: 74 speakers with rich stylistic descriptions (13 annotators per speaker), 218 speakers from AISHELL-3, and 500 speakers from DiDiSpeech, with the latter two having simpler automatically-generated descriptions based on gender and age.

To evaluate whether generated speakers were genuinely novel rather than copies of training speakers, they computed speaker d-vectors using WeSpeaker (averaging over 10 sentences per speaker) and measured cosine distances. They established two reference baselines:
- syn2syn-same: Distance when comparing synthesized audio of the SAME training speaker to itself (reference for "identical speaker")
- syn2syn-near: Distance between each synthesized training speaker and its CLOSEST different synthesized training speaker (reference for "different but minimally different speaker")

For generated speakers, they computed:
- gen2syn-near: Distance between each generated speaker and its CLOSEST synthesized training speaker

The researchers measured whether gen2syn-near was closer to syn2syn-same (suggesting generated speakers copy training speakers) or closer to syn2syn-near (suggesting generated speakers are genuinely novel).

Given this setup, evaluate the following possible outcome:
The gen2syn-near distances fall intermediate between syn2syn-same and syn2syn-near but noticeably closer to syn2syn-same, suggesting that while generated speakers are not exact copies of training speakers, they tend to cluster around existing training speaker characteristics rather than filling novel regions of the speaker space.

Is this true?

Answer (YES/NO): NO